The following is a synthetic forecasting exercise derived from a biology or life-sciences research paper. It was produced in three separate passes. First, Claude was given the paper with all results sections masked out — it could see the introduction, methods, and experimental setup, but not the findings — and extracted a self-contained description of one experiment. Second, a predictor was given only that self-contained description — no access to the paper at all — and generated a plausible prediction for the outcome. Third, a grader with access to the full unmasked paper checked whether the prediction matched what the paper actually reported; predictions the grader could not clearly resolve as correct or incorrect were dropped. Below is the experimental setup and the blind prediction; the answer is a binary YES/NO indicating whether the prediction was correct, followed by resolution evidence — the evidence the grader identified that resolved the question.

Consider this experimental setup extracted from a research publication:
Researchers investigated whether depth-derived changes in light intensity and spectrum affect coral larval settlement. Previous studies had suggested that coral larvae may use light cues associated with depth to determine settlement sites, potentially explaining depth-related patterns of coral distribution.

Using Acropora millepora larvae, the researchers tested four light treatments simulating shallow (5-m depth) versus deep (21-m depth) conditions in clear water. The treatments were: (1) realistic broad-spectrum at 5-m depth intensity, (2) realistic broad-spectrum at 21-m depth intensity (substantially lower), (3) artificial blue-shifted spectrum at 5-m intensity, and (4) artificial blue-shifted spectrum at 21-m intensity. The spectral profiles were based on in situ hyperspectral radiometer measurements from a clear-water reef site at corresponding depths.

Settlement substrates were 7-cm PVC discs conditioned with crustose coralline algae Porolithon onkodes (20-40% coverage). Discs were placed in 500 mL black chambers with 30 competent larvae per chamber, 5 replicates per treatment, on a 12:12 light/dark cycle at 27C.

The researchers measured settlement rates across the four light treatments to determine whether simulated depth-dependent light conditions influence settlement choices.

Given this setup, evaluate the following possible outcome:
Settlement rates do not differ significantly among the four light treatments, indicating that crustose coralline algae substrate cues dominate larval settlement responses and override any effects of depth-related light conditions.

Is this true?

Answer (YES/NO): YES